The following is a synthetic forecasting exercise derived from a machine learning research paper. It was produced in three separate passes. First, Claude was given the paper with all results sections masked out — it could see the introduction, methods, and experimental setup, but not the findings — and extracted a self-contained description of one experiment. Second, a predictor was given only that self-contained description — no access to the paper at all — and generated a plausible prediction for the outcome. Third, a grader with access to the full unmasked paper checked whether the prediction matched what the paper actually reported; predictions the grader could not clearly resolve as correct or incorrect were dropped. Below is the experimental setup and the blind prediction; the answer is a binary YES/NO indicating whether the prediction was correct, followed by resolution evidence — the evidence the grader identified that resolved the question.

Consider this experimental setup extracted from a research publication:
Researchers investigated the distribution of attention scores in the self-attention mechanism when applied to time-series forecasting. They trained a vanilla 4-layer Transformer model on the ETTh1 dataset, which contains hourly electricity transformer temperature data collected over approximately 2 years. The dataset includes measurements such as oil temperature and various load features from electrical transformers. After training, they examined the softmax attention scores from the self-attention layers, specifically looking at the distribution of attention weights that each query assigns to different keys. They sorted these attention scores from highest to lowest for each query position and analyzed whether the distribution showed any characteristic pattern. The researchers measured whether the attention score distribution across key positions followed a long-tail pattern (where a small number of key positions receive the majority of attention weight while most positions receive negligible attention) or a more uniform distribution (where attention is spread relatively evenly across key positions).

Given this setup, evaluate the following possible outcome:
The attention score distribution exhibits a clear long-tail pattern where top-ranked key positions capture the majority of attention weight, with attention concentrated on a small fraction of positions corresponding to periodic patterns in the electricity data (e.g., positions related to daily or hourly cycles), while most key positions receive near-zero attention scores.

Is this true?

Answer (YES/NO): NO